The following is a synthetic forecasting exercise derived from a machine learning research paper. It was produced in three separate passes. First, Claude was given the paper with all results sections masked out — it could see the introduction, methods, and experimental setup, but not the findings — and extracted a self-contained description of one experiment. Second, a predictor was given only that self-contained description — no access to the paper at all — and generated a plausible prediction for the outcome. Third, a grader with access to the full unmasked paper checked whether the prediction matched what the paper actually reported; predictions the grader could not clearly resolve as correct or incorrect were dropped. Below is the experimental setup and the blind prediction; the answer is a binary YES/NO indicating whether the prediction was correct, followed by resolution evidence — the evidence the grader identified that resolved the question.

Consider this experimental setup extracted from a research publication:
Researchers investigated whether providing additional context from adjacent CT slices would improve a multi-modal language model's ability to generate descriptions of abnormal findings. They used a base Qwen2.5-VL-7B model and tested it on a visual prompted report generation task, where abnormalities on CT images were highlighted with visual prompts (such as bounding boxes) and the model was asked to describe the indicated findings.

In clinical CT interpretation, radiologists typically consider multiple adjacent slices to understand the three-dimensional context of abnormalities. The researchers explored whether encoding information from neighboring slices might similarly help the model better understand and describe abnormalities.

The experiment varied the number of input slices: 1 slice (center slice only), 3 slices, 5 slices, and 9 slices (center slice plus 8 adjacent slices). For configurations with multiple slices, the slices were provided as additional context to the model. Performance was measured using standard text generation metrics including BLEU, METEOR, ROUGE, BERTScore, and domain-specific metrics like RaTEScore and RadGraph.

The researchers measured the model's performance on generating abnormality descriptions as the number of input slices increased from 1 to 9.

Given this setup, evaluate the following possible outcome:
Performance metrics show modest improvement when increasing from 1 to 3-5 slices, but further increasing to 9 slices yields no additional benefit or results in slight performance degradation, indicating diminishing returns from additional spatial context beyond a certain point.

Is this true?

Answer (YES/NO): NO